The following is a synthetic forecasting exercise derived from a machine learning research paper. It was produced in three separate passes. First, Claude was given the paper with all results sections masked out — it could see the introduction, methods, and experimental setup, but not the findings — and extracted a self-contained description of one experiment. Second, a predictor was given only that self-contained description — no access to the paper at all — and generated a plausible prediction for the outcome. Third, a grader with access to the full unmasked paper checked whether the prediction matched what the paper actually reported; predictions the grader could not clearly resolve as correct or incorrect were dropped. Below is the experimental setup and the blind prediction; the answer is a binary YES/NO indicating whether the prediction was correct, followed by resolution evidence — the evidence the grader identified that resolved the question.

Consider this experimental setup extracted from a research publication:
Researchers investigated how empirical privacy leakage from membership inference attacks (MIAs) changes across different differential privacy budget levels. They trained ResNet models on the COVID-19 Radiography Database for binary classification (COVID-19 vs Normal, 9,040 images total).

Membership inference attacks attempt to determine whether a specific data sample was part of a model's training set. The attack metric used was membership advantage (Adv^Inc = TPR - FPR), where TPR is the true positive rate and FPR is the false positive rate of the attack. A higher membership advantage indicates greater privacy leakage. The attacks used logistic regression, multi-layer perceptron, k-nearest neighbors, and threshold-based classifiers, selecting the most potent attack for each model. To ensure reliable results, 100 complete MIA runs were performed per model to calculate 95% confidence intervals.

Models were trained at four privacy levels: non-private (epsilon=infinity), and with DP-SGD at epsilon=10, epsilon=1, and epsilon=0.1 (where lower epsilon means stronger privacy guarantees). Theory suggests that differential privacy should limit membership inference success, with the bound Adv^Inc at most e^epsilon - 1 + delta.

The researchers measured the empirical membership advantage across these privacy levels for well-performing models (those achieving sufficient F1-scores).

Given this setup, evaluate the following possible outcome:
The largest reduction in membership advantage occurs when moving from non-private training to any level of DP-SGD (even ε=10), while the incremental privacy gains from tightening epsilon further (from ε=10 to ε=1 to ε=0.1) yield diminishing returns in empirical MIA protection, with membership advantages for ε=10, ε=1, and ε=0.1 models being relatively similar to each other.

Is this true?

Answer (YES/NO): NO